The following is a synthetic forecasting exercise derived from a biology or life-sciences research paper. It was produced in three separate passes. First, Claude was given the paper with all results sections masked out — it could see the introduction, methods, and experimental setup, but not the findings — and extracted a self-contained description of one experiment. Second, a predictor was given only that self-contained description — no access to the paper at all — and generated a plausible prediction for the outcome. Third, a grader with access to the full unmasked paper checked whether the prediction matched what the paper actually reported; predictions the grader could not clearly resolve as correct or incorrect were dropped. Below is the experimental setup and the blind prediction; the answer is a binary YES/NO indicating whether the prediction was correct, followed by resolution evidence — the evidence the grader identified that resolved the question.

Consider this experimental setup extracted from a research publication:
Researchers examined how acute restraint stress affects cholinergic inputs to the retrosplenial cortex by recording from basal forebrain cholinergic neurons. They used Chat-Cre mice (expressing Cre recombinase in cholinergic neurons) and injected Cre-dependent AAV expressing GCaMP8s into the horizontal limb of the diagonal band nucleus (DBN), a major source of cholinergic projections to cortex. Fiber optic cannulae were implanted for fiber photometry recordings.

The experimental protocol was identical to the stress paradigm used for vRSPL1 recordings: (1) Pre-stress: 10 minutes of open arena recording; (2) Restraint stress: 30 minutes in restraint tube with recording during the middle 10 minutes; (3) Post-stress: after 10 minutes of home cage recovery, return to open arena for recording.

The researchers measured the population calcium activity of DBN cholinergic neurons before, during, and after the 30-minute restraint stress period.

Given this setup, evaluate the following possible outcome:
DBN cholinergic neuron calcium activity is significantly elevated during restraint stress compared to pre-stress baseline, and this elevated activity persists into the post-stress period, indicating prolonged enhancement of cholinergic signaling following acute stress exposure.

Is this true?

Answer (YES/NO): NO